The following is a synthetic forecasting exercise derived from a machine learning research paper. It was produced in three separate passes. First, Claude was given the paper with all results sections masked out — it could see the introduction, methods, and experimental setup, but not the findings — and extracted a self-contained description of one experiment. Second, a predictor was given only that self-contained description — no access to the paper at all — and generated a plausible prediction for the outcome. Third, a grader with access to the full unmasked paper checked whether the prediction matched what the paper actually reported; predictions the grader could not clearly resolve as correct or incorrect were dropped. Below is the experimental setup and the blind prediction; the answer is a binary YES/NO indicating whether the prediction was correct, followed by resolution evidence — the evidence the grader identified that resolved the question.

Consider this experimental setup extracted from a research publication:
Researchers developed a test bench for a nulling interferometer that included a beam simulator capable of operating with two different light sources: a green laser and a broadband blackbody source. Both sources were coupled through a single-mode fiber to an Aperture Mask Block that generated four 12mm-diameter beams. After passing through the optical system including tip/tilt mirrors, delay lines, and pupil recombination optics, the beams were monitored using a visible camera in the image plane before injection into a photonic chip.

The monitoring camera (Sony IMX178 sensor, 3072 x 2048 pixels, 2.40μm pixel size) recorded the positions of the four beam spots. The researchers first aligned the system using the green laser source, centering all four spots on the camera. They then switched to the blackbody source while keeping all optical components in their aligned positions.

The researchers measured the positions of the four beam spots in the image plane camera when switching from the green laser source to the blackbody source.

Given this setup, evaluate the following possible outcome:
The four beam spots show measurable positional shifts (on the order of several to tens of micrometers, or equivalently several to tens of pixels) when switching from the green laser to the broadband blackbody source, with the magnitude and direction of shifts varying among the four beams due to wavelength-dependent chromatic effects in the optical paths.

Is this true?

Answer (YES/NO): NO